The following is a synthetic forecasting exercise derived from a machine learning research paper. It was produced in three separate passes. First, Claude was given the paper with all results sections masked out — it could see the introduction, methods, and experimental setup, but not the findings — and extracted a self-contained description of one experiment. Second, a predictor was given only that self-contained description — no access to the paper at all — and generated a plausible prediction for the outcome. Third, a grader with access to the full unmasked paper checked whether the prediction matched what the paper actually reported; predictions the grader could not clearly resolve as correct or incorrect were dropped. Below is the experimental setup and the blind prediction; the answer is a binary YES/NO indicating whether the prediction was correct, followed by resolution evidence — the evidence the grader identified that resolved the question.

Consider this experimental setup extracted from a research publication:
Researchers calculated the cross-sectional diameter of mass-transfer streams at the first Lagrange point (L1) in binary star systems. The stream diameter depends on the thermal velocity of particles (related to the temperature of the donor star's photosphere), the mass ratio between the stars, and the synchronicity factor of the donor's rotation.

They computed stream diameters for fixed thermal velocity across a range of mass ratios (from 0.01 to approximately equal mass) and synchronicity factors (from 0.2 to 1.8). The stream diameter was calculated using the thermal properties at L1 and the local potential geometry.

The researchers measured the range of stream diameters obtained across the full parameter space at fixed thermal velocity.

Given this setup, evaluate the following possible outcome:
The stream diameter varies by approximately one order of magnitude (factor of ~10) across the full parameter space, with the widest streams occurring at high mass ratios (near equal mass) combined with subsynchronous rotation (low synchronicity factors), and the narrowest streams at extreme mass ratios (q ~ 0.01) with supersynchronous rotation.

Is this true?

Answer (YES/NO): NO